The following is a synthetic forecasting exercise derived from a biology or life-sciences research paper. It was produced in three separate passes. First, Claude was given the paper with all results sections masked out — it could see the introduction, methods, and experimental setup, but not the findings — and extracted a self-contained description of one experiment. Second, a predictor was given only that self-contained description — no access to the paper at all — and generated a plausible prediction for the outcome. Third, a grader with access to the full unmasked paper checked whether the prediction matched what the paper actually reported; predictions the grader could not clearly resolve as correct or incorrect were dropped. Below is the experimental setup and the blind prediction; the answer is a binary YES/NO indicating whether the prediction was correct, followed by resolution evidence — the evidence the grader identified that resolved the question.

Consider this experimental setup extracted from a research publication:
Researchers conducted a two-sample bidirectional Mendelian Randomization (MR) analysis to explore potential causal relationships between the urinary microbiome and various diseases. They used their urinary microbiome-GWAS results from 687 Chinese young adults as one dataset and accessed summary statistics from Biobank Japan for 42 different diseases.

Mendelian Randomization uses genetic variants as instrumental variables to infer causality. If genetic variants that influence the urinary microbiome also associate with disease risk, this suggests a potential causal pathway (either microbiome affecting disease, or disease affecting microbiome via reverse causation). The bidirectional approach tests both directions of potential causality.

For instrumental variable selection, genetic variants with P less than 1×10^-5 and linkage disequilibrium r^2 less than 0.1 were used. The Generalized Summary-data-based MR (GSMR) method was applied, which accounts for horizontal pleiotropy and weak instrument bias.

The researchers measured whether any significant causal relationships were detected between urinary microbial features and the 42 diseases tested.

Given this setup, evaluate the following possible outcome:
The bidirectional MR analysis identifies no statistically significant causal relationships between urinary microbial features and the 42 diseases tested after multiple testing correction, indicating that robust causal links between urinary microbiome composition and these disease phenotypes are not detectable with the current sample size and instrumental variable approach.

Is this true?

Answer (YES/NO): NO